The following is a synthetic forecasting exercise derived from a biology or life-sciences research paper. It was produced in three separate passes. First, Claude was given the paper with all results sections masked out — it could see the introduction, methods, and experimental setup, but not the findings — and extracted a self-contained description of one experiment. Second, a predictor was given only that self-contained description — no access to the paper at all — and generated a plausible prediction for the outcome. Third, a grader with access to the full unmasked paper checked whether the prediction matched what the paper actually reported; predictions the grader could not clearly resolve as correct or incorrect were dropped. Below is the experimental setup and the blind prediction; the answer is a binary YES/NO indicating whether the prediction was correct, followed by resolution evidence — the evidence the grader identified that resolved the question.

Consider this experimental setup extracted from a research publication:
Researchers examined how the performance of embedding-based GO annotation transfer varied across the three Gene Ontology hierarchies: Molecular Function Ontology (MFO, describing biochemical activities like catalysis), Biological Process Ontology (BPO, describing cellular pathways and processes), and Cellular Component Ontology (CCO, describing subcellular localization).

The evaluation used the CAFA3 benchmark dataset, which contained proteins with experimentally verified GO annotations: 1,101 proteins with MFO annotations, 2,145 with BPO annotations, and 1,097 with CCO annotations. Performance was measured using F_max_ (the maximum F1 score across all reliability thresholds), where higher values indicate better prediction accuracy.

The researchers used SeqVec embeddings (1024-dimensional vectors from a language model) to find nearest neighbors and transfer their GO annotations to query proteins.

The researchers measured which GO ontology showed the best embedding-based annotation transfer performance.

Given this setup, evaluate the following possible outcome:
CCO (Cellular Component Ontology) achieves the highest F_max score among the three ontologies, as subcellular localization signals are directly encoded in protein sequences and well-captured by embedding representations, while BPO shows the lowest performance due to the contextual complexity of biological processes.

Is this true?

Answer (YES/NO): YES